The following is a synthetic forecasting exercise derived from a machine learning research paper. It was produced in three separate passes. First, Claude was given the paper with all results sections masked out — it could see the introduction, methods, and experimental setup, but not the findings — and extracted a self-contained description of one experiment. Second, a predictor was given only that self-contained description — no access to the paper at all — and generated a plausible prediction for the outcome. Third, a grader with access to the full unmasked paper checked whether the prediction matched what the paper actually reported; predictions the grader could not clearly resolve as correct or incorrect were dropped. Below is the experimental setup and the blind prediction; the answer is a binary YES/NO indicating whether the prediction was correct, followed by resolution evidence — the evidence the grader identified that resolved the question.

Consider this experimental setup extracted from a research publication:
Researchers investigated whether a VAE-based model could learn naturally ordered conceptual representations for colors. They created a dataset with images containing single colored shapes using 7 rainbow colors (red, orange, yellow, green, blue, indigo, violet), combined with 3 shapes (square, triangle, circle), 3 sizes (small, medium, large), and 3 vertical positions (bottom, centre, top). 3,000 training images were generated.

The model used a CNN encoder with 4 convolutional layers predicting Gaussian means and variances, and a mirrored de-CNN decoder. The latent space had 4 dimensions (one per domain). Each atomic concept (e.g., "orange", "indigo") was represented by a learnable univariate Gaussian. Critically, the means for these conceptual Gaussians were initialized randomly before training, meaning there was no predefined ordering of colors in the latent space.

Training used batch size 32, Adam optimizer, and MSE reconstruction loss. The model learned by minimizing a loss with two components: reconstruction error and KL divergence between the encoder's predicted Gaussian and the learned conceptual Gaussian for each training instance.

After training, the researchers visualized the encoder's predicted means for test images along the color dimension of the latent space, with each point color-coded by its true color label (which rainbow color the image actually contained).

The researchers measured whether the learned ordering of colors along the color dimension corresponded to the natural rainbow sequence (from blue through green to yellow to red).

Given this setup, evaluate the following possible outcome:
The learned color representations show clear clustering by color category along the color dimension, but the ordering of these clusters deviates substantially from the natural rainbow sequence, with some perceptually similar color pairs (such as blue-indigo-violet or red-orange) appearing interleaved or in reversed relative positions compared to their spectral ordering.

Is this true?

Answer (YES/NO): NO